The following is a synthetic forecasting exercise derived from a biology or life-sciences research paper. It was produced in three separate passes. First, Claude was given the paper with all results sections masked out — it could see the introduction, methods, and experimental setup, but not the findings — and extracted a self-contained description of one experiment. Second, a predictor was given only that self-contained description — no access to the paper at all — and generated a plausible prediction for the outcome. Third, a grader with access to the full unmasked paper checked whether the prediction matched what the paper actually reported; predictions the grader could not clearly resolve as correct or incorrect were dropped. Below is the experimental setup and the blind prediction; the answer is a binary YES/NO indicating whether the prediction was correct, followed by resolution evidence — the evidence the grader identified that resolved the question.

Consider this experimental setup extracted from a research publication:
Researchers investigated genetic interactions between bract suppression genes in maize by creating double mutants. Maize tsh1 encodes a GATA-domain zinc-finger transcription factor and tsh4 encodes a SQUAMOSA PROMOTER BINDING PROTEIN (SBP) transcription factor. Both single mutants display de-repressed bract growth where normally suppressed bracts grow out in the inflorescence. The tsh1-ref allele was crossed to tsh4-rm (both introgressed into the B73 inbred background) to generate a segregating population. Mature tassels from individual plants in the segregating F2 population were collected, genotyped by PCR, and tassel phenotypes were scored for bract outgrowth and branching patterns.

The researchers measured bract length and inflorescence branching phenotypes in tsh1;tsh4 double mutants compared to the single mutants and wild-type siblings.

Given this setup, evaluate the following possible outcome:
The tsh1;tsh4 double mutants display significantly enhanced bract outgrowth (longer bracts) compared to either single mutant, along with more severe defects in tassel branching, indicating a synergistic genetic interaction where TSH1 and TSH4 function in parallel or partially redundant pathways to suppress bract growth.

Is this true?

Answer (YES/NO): YES